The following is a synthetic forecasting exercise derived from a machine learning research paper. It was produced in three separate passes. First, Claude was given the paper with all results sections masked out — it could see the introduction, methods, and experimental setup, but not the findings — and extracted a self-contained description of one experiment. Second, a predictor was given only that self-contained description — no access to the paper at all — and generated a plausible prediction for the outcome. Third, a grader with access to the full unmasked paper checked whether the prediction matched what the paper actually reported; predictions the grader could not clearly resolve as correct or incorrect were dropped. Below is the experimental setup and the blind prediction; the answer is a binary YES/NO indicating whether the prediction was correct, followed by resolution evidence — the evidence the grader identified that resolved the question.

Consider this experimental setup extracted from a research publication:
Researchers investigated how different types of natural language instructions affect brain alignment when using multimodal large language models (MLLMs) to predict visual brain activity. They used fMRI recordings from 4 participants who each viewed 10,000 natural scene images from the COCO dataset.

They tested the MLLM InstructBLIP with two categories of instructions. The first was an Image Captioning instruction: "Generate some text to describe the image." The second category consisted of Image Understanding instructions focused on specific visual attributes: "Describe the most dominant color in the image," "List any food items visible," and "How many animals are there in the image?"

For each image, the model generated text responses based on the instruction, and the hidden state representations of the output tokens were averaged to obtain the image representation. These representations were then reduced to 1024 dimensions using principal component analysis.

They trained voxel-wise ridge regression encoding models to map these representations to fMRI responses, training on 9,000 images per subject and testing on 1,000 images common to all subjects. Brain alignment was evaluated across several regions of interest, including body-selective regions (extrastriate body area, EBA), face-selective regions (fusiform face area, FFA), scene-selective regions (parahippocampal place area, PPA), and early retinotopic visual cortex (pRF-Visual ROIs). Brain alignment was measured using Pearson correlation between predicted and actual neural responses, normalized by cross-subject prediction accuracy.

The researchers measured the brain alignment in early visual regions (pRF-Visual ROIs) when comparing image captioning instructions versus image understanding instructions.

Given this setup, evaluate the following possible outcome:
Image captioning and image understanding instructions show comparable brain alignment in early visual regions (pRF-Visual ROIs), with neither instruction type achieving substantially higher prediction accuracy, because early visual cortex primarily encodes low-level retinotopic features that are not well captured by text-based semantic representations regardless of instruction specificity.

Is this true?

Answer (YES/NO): NO